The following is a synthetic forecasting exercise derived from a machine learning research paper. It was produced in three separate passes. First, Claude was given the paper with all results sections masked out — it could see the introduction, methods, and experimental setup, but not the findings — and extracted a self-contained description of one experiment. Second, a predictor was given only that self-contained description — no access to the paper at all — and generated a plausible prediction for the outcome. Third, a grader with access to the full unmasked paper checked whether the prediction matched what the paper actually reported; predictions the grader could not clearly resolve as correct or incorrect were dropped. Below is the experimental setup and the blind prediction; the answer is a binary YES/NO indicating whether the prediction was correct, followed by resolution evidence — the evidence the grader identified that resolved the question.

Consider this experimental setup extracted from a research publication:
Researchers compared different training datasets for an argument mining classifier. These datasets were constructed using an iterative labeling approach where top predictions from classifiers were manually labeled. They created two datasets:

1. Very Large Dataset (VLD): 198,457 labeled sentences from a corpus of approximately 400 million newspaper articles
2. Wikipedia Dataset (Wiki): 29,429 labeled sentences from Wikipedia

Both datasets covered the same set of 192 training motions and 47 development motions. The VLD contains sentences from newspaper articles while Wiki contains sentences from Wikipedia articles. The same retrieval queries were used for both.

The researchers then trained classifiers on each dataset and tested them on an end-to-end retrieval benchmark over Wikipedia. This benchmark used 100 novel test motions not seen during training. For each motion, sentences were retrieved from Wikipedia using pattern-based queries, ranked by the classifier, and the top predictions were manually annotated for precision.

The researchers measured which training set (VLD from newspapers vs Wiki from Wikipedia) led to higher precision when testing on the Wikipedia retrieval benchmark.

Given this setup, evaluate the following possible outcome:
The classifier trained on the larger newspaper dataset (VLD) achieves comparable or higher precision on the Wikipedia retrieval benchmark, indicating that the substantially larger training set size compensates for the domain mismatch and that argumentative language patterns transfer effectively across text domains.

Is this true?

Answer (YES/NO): YES